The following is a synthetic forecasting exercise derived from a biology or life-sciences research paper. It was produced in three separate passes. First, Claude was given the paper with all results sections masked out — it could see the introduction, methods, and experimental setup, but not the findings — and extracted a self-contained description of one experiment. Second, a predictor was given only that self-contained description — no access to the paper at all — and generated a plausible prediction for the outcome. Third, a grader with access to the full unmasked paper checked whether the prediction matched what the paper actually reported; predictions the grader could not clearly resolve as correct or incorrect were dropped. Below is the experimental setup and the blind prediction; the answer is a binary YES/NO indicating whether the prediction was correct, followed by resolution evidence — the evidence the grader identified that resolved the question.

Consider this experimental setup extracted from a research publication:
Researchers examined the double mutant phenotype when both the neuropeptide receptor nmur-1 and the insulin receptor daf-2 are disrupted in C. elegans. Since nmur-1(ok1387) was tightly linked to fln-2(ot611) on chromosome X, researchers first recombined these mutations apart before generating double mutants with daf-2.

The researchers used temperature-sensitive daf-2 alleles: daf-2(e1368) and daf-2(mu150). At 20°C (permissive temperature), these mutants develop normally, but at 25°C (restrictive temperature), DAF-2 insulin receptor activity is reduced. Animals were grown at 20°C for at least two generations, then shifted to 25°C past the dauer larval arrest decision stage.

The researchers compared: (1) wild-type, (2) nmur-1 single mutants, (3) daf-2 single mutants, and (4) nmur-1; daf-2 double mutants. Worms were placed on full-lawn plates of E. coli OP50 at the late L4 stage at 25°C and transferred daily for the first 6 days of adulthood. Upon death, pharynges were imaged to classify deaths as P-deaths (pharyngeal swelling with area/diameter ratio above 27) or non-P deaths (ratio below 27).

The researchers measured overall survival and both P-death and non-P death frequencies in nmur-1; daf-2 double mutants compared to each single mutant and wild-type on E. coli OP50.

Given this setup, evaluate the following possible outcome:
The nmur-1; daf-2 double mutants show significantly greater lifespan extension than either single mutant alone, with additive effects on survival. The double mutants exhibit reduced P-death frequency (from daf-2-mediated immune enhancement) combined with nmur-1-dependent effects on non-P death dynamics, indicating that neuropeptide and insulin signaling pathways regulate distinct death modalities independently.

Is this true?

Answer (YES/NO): NO